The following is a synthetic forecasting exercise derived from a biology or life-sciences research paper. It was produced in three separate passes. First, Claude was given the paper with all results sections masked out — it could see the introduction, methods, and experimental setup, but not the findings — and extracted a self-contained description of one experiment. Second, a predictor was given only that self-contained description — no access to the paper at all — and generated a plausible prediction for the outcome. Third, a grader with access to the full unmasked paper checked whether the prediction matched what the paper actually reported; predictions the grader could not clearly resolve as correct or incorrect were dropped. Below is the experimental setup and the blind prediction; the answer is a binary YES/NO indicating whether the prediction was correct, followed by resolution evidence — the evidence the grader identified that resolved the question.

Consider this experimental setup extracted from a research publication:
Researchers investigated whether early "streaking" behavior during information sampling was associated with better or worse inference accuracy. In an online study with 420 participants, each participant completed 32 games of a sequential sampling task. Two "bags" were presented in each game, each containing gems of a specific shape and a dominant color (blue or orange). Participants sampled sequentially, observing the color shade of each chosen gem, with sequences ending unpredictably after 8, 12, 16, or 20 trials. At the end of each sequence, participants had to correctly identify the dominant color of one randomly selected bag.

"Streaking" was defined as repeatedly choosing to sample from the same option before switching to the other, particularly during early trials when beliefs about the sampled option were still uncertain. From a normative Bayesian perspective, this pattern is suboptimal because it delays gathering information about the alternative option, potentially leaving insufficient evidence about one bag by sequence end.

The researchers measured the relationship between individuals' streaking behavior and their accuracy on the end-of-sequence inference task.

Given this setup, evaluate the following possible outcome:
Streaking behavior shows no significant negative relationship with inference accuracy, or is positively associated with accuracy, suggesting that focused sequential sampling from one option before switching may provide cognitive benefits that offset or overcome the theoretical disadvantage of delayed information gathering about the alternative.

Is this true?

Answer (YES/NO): YES